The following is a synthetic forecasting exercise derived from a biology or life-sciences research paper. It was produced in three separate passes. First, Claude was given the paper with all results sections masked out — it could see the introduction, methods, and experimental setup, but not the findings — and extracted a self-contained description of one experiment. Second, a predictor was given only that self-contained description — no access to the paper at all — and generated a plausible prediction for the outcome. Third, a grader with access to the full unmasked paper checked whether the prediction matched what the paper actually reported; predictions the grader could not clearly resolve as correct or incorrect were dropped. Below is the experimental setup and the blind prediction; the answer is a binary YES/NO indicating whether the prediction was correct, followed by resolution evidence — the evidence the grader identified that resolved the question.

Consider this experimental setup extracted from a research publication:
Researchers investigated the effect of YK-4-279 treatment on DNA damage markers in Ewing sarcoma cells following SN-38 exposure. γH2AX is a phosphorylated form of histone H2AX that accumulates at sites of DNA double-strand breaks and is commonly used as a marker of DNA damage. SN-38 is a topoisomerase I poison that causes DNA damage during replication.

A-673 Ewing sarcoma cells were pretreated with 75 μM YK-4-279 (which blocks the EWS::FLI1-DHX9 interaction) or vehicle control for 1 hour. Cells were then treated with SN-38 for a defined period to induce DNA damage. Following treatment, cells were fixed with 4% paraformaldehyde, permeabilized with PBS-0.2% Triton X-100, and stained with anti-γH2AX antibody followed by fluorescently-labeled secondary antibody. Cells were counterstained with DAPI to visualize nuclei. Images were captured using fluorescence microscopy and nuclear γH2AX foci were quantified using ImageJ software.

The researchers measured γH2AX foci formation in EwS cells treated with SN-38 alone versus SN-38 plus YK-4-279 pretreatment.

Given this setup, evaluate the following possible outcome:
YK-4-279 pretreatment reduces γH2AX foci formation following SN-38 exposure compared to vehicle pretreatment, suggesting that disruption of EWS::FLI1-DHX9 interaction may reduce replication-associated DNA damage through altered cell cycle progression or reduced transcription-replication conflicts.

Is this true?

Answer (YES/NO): YES